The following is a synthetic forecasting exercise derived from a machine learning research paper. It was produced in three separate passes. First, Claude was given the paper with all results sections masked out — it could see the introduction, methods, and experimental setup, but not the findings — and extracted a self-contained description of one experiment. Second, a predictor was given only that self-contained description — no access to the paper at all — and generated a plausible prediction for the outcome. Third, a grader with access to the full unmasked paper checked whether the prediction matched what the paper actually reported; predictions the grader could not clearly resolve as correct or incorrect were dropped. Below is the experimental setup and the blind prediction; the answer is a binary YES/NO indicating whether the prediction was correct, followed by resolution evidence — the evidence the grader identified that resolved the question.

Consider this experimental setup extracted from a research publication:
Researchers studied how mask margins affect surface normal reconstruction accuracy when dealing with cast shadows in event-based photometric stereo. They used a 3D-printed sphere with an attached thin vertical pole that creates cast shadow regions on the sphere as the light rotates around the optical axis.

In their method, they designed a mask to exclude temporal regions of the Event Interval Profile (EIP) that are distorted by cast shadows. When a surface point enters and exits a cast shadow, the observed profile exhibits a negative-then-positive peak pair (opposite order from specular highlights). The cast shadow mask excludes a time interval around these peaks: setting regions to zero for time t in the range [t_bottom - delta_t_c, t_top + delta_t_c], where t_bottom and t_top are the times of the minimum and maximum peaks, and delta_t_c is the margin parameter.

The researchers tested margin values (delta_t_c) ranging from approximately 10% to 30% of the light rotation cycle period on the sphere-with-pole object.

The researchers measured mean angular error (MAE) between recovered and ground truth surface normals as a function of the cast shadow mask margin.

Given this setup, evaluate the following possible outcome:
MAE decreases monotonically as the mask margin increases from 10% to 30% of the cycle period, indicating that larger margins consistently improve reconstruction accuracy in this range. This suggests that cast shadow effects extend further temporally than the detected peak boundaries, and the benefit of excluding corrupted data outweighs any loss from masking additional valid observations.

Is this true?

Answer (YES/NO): NO